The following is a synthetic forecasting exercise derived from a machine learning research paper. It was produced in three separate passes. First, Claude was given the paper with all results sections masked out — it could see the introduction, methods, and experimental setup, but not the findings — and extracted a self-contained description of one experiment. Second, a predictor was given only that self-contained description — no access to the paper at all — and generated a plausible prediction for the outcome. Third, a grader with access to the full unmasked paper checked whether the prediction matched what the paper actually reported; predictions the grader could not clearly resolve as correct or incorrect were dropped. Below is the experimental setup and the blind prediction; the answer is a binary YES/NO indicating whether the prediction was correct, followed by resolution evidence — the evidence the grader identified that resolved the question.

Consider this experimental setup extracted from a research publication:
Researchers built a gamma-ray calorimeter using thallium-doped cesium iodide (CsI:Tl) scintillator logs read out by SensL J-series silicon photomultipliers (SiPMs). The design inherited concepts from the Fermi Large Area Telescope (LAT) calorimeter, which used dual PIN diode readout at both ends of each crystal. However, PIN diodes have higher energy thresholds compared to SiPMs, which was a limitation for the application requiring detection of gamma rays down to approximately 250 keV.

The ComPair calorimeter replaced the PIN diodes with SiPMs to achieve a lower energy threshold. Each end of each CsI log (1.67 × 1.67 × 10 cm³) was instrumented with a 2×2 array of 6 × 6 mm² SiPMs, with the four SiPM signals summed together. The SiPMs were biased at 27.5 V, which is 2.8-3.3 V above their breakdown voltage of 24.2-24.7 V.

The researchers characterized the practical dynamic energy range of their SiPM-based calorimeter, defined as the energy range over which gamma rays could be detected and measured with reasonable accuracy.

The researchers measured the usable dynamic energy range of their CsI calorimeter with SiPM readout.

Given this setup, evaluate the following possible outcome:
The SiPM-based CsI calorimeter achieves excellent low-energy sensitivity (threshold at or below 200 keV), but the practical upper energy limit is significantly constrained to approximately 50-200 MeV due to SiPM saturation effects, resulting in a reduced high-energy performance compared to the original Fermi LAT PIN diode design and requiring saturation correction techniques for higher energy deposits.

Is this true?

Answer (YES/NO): NO